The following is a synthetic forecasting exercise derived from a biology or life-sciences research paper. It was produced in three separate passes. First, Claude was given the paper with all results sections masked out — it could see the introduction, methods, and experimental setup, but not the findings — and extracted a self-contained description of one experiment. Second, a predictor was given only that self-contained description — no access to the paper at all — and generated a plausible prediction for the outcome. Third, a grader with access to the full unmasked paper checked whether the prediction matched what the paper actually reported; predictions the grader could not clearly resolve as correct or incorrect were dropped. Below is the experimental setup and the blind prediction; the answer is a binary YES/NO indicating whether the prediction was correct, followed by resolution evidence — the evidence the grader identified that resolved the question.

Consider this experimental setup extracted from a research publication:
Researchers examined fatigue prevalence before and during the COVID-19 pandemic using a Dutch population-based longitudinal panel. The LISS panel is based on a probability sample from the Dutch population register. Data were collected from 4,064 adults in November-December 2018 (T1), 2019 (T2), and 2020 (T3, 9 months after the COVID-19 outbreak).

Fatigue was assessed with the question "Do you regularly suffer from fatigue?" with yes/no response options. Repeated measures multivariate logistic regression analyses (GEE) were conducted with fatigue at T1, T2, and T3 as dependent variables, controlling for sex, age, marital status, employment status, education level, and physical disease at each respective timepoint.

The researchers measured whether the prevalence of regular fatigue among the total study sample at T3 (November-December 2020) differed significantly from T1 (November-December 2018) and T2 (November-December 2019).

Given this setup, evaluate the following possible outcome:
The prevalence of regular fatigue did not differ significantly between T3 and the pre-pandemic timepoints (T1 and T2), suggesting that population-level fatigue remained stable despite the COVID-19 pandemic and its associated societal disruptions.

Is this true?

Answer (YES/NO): YES